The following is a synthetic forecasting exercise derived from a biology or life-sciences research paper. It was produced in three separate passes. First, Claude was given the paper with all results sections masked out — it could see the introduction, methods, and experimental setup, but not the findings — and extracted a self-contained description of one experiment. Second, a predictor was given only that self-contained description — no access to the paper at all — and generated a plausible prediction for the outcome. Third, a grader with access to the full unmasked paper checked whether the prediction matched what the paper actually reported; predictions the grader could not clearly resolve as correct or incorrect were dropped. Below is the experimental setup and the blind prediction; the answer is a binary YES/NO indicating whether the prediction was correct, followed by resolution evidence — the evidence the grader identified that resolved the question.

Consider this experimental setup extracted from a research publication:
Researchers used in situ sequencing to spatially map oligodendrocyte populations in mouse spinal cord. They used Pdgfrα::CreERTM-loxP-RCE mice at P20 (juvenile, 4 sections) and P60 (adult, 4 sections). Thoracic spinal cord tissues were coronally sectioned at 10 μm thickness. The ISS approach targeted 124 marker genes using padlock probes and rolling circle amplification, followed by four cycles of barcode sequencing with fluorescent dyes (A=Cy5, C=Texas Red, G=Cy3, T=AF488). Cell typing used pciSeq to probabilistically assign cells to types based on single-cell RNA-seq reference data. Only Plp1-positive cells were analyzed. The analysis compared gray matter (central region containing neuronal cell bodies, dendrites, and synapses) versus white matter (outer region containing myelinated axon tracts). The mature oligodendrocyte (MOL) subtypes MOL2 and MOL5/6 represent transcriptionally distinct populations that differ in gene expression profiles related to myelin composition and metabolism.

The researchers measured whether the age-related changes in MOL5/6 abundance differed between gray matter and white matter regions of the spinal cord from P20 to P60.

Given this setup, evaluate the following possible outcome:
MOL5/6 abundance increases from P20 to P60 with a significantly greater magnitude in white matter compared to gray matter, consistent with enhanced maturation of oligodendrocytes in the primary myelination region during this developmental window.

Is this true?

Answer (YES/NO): NO